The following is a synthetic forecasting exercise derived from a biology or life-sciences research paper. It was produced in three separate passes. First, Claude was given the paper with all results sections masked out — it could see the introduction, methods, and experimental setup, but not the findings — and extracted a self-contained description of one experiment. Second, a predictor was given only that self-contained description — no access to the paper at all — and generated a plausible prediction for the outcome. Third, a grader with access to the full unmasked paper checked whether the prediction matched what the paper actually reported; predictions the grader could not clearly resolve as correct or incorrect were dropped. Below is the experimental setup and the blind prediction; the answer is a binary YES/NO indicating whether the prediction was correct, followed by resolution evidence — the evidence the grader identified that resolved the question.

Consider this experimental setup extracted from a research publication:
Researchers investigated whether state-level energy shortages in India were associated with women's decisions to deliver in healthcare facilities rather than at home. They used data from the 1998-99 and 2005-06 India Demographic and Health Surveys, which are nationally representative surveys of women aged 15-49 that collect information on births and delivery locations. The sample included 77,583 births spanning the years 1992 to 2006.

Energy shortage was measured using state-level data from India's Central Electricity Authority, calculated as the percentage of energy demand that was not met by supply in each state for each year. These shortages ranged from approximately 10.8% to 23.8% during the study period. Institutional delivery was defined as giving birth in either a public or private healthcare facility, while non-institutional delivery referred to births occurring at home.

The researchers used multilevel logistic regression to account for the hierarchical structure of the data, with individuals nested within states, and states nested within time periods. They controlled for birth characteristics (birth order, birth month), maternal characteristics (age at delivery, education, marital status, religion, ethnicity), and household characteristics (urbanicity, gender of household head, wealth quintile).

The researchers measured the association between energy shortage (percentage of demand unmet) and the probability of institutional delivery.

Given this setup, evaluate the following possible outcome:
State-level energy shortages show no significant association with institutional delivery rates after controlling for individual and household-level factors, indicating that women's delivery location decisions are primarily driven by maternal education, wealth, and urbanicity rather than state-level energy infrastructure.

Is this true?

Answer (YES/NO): NO